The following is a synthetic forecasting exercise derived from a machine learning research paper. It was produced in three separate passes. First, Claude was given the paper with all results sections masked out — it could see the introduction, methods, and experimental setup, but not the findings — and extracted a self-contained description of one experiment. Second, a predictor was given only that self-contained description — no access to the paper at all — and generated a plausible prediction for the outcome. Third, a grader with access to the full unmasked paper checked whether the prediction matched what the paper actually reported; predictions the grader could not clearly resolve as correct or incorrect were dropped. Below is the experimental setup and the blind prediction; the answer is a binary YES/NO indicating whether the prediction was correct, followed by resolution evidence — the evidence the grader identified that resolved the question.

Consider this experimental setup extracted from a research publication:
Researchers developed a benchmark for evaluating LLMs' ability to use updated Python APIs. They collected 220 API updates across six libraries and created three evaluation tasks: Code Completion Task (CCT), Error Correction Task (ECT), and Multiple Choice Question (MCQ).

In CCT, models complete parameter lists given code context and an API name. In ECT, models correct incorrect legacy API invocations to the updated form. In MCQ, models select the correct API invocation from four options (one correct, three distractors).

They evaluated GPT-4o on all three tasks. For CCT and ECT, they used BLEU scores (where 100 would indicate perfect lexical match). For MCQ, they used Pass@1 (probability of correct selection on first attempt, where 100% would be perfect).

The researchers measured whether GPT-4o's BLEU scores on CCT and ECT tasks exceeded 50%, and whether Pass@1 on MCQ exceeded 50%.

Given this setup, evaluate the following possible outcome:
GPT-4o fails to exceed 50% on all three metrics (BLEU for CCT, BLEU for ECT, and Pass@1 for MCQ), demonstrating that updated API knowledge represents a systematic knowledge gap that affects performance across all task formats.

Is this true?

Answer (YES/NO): YES